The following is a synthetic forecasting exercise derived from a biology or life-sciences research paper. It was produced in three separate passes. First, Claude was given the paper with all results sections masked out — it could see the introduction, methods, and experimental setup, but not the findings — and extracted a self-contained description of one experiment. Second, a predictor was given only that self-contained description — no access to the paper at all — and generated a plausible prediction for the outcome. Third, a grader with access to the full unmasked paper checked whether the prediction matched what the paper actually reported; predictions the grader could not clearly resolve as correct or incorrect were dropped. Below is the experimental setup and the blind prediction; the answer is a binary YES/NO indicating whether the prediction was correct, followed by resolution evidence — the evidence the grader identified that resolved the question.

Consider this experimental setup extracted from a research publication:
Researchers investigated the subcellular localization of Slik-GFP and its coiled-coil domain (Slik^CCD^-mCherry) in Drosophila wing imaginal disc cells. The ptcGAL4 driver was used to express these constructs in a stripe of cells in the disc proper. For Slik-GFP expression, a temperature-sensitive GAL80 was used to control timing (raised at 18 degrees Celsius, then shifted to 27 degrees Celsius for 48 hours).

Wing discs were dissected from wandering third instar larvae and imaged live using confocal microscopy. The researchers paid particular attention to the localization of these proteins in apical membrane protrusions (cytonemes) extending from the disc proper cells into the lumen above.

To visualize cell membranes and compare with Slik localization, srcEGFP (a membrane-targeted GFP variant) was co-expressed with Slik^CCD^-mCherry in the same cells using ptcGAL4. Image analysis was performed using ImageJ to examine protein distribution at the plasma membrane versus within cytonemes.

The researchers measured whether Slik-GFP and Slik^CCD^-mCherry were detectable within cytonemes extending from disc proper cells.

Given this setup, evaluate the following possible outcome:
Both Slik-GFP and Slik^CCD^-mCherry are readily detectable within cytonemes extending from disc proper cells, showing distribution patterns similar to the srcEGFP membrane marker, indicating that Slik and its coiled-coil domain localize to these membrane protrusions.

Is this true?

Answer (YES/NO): YES